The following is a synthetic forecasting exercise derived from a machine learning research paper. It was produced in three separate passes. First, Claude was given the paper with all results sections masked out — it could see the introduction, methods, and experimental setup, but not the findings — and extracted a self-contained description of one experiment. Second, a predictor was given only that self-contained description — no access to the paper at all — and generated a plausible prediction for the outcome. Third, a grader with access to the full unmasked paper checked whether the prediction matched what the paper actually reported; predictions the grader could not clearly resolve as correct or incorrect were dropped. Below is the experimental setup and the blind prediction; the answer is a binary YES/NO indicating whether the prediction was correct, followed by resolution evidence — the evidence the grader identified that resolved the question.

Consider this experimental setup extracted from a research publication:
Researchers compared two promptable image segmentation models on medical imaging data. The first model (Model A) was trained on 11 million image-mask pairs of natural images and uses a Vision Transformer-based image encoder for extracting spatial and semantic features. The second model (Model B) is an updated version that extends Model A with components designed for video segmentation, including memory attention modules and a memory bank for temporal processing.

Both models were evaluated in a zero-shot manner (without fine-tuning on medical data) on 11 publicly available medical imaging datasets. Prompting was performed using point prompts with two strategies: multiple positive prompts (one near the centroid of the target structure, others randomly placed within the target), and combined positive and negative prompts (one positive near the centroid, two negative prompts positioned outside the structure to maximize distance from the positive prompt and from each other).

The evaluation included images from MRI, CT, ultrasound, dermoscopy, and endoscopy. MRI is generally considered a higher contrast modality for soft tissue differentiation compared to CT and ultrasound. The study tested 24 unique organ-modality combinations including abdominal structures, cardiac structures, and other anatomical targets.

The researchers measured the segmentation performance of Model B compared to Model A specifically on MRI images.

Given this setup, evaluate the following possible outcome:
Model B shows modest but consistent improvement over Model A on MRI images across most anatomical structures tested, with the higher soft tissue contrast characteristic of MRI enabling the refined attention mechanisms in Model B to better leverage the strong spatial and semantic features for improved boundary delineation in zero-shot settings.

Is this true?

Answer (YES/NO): NO